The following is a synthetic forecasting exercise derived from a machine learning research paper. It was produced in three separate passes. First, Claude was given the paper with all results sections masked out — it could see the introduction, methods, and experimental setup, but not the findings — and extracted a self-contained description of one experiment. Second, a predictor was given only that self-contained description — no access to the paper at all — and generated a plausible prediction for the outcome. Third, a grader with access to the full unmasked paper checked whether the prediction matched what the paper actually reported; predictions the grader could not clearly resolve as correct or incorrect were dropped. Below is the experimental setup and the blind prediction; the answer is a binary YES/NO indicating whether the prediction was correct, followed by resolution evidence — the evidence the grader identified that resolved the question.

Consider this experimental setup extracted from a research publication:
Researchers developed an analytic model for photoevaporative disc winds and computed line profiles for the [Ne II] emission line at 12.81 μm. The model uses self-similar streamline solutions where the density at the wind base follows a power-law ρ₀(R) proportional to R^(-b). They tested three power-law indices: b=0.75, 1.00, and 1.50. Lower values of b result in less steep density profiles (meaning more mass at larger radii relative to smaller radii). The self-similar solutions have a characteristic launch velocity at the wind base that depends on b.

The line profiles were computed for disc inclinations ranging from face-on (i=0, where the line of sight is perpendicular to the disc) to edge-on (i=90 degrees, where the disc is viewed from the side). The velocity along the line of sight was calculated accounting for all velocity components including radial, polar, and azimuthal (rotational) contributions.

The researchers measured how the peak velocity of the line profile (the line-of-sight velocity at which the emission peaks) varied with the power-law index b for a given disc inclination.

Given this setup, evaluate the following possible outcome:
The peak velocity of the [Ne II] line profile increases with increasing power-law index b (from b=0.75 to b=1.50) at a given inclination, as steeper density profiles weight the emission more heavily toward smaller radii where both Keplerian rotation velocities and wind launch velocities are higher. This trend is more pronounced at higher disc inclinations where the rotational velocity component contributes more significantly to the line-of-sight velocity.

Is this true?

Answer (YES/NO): NO